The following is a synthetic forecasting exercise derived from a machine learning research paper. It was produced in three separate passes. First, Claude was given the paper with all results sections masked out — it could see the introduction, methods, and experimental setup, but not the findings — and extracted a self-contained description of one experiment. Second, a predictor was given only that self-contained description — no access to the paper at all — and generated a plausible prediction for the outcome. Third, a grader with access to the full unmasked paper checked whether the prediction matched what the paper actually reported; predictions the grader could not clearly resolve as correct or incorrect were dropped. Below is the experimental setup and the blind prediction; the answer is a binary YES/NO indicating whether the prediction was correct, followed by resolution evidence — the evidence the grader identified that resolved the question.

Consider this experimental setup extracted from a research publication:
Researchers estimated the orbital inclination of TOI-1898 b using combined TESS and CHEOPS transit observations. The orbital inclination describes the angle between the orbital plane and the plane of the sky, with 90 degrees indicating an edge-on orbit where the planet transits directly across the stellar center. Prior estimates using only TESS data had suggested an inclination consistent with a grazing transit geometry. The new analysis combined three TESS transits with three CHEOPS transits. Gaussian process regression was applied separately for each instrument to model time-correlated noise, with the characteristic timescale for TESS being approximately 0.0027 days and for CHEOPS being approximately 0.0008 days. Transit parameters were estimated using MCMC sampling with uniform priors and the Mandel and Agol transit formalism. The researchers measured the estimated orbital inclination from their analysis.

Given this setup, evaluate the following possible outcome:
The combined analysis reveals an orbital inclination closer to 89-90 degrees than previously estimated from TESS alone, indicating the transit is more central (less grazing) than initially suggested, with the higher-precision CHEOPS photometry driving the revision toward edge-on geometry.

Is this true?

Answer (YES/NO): NO